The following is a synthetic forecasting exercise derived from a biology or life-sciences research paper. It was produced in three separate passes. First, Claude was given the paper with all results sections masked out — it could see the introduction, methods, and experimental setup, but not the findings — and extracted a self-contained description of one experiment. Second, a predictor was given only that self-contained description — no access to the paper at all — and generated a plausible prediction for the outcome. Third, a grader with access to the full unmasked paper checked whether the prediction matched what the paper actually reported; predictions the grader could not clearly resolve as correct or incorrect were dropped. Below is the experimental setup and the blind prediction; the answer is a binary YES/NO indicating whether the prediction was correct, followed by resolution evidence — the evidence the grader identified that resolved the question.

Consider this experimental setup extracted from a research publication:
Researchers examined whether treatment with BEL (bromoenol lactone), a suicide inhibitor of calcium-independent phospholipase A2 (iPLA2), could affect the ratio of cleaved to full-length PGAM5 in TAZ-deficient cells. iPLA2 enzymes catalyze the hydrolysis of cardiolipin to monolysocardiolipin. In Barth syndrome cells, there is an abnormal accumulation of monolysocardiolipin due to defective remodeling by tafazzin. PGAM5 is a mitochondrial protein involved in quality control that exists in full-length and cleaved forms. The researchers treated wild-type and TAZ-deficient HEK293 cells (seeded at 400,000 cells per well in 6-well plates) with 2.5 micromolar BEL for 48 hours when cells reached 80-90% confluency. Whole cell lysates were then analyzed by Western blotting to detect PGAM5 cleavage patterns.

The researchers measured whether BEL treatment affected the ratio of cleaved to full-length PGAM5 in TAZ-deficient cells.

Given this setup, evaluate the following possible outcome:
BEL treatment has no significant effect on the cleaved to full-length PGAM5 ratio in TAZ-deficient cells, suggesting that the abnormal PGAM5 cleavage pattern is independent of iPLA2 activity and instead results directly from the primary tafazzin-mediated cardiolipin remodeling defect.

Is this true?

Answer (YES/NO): NO